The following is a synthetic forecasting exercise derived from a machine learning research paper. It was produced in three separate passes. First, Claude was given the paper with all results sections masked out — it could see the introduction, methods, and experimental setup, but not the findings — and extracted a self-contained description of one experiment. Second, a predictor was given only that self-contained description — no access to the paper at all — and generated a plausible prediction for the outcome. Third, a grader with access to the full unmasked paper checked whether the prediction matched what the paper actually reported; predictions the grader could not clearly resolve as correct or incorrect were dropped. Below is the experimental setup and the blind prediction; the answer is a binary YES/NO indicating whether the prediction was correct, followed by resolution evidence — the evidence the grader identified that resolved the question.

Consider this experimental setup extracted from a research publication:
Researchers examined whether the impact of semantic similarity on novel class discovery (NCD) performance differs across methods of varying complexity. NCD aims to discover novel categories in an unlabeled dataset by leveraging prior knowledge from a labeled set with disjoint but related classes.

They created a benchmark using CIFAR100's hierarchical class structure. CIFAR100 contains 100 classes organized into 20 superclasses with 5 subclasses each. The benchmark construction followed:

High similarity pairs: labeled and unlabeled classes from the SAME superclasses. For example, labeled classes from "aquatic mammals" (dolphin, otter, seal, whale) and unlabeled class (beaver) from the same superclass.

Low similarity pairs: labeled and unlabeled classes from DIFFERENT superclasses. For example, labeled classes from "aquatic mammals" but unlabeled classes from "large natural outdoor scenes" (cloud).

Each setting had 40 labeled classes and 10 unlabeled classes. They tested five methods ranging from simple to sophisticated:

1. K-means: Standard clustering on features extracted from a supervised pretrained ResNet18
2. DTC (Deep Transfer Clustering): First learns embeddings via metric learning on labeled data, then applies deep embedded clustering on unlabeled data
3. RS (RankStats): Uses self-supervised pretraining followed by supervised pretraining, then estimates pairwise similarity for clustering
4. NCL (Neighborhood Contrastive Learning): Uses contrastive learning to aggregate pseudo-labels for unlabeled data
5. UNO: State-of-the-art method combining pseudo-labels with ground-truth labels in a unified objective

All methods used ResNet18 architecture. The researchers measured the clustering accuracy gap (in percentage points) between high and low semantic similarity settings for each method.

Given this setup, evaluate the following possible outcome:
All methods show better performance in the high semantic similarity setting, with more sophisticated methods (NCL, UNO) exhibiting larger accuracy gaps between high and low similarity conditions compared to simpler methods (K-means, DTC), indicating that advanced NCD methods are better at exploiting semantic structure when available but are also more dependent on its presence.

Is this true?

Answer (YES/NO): NO